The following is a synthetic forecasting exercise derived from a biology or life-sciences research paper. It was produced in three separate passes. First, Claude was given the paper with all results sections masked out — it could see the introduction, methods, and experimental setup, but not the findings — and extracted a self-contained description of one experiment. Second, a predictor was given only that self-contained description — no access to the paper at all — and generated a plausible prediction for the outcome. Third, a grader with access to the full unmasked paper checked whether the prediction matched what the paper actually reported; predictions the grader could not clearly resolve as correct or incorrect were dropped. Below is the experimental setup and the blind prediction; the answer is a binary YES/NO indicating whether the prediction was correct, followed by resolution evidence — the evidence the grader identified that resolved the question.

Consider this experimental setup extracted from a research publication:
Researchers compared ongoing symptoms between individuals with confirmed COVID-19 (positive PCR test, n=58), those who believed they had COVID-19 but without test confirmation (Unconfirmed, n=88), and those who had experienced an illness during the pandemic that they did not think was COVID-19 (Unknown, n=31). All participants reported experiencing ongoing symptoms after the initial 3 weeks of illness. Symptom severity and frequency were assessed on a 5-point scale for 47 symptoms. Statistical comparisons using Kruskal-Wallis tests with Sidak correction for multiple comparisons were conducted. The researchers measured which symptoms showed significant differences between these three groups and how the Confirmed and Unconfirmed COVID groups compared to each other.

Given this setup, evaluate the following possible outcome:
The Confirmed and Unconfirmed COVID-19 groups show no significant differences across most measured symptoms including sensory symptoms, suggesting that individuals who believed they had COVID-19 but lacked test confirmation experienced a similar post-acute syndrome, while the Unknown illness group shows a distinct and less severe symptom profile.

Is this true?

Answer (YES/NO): YES